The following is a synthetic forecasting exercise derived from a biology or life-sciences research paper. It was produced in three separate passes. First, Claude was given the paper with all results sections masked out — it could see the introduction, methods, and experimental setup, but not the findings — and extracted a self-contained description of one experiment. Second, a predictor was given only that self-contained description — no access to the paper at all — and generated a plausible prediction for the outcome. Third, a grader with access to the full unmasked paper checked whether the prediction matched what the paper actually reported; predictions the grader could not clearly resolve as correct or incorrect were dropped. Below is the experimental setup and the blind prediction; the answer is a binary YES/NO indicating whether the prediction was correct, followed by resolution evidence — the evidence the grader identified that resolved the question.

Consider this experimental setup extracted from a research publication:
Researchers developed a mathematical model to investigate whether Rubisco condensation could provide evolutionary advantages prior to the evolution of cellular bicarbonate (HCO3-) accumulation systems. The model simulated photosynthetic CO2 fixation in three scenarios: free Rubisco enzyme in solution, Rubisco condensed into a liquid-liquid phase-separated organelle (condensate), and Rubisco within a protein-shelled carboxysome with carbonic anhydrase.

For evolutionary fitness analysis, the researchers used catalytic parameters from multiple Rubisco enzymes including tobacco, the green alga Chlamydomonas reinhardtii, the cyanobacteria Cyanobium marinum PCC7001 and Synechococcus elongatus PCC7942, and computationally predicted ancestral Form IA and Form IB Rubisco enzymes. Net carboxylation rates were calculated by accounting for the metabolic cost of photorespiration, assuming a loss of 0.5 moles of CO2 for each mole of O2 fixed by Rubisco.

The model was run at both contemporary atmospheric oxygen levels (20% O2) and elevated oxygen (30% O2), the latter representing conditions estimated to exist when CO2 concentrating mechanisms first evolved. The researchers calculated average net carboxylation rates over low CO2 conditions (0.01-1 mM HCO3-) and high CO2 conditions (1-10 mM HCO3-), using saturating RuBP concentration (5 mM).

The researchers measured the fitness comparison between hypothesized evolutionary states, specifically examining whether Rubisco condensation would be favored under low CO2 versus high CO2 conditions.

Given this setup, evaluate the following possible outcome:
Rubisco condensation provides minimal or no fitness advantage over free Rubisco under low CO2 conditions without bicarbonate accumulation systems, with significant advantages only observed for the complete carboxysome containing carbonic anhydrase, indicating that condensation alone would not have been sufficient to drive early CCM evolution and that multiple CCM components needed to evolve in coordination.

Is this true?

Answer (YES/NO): NO